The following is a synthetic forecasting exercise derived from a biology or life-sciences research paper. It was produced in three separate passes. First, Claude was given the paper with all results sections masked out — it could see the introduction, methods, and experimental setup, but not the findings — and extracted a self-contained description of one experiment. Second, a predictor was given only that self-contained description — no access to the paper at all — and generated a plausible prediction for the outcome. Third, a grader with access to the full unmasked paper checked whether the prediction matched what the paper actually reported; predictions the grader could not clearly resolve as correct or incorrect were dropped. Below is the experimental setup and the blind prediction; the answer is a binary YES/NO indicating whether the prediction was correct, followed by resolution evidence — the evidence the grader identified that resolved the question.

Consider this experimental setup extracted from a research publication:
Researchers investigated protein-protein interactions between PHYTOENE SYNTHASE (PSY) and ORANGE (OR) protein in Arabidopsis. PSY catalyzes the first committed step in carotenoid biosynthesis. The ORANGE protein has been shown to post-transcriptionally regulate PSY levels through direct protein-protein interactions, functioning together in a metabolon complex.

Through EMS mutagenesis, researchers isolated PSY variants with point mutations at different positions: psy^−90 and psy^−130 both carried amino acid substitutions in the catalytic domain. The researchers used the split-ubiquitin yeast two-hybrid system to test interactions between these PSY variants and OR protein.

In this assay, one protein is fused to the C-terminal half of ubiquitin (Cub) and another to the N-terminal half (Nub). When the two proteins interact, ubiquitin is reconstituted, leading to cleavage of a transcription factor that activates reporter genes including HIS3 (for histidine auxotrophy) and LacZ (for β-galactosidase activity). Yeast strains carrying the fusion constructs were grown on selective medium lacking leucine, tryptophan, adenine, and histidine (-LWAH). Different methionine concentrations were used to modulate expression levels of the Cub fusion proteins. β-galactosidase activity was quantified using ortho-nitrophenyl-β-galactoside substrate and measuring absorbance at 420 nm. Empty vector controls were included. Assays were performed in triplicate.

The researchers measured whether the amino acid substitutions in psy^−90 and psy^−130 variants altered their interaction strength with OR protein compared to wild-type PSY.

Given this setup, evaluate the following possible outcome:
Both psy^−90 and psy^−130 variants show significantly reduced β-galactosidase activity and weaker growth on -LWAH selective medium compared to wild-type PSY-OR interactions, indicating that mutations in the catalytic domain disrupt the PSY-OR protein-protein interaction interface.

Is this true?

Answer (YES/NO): NO